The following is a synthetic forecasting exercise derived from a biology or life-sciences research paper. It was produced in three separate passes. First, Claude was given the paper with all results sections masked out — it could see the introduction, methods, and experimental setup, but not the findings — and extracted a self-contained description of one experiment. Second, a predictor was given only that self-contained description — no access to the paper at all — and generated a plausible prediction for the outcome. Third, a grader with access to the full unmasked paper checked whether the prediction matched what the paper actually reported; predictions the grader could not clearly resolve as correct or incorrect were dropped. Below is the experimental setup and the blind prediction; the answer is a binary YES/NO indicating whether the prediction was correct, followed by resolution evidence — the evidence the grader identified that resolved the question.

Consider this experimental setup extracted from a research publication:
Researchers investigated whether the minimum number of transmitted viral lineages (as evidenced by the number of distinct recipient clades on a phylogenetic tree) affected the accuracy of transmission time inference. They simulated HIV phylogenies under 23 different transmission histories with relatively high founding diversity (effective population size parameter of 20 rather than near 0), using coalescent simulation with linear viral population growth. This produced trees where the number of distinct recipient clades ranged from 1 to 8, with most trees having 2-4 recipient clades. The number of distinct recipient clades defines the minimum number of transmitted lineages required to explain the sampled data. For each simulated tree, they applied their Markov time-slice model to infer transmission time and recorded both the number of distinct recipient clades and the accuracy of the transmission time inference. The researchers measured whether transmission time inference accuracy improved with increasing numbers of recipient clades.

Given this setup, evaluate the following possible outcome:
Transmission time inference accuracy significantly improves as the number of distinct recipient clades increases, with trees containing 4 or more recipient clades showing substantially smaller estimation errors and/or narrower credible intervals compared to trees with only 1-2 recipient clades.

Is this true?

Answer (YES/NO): NO